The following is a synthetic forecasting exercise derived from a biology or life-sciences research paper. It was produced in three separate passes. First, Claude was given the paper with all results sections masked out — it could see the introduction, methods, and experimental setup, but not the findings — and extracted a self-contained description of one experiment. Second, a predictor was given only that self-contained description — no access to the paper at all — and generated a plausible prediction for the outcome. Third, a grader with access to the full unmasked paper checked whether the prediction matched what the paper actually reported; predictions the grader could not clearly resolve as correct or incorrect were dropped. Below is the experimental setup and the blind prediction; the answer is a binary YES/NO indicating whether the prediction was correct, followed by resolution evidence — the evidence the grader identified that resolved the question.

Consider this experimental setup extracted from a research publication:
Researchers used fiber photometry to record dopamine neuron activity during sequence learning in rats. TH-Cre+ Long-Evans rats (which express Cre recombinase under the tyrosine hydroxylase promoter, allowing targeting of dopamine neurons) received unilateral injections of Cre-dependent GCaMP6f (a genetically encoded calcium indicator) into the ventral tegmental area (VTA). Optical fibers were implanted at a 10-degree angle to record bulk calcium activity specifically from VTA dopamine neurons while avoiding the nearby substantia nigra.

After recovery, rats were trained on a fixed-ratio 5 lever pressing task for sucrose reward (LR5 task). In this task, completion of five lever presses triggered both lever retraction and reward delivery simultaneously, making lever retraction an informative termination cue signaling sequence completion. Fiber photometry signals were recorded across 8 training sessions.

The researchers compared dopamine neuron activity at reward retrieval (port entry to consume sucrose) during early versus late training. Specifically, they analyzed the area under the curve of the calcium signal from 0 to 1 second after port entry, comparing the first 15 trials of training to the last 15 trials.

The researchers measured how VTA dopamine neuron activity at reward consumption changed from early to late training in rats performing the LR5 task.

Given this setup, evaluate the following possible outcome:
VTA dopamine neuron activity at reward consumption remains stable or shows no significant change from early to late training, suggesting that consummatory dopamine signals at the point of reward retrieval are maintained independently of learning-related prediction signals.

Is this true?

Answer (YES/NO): NO